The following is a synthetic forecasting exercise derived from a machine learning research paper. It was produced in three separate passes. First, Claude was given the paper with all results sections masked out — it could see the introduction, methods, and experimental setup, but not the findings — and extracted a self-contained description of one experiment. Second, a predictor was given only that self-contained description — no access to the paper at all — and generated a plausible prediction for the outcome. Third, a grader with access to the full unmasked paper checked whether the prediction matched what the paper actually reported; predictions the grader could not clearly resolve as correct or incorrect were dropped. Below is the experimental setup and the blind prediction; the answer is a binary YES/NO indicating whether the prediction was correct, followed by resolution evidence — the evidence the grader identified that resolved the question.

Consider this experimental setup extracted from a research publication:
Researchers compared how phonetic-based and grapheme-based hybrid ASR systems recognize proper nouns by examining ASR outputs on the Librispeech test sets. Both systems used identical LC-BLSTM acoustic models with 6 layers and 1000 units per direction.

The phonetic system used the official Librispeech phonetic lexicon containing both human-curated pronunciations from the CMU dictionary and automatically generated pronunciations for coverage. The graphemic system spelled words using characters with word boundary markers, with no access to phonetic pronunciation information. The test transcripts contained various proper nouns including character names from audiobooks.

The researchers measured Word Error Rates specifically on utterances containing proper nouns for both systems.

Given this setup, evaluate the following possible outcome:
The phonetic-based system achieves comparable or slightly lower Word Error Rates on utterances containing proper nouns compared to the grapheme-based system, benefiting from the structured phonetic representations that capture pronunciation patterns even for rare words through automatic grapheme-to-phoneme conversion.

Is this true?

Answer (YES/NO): NO